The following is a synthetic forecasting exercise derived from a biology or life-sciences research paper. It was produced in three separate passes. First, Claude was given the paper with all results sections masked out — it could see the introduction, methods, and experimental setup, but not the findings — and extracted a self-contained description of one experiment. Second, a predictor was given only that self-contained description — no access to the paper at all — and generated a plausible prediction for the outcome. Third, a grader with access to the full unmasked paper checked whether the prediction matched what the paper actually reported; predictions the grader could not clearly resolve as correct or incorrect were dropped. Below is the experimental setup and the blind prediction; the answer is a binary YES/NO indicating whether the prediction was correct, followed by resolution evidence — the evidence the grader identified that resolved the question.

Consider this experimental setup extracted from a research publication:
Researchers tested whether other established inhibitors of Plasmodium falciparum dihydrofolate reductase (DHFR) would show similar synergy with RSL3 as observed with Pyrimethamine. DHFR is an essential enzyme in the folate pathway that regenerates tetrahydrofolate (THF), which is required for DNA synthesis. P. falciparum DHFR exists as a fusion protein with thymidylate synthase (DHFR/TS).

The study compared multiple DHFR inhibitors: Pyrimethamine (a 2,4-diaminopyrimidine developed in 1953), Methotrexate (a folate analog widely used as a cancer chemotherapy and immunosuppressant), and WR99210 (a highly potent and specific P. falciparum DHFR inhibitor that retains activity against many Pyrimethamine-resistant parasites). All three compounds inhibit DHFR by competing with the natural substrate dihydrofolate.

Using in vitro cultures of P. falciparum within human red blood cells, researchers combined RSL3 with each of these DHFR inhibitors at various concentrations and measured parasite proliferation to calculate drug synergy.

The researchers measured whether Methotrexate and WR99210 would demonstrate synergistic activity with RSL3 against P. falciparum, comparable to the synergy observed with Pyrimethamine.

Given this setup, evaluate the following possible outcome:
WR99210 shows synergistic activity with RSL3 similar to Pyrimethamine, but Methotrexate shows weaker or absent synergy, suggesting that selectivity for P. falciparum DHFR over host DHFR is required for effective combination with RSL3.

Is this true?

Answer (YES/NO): NO